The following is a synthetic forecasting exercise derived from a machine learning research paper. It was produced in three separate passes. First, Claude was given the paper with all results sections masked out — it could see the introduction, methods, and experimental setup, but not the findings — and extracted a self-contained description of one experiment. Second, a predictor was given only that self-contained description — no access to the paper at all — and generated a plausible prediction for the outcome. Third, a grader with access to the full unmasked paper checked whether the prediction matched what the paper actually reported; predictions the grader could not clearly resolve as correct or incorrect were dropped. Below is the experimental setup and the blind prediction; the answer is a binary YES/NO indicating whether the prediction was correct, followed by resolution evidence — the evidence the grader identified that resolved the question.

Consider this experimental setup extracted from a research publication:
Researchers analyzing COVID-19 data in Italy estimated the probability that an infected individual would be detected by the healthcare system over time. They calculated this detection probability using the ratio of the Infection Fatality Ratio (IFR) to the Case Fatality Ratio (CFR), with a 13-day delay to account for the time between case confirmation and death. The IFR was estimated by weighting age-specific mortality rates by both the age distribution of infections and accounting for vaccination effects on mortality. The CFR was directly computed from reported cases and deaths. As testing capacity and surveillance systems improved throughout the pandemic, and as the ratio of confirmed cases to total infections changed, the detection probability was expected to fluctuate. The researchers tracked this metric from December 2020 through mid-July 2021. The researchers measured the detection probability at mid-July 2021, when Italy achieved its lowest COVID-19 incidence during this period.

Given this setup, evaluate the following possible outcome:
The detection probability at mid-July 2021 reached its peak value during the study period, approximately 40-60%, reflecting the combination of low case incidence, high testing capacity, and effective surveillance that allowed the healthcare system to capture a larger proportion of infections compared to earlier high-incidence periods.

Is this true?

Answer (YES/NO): NO